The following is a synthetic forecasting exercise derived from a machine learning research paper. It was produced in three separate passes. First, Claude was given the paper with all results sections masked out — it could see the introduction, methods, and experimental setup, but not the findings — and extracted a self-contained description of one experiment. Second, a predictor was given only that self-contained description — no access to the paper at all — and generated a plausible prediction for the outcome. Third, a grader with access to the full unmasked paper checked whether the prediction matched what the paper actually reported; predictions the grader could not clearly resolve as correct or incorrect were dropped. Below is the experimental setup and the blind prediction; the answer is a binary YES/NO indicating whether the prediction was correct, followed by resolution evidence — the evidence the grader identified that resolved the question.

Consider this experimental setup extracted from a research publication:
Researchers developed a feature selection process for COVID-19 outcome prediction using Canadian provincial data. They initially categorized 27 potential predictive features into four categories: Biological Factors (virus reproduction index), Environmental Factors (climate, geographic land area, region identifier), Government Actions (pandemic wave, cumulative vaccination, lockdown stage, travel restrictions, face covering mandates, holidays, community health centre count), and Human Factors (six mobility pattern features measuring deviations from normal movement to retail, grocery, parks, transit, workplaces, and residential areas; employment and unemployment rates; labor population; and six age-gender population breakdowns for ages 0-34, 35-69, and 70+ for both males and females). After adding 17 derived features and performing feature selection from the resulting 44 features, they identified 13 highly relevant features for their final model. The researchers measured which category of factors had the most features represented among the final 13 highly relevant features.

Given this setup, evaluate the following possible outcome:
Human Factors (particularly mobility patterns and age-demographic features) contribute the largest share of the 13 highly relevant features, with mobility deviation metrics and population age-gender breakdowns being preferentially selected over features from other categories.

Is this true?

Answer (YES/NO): NO